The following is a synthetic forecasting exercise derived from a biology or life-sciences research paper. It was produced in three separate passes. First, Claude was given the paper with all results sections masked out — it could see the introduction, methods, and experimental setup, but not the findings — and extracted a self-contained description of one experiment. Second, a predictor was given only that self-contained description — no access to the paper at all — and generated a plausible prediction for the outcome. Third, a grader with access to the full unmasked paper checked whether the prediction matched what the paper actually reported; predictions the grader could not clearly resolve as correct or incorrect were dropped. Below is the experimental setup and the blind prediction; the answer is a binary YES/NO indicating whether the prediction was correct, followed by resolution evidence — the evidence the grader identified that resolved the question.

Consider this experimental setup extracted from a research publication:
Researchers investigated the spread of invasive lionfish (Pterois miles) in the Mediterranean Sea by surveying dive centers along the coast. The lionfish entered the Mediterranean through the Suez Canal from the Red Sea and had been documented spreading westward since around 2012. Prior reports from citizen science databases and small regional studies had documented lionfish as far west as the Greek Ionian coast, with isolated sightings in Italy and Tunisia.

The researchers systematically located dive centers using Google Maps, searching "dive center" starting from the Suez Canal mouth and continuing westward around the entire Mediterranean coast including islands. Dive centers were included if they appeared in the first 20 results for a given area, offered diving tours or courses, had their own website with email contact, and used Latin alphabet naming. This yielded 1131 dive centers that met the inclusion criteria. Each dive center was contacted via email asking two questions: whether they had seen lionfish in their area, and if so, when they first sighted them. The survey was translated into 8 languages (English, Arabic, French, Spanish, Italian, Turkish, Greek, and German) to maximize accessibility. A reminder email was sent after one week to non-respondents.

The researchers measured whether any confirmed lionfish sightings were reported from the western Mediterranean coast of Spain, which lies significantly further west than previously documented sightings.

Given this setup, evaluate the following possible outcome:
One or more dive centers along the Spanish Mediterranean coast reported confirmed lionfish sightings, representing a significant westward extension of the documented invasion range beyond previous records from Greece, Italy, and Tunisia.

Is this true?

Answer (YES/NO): NO